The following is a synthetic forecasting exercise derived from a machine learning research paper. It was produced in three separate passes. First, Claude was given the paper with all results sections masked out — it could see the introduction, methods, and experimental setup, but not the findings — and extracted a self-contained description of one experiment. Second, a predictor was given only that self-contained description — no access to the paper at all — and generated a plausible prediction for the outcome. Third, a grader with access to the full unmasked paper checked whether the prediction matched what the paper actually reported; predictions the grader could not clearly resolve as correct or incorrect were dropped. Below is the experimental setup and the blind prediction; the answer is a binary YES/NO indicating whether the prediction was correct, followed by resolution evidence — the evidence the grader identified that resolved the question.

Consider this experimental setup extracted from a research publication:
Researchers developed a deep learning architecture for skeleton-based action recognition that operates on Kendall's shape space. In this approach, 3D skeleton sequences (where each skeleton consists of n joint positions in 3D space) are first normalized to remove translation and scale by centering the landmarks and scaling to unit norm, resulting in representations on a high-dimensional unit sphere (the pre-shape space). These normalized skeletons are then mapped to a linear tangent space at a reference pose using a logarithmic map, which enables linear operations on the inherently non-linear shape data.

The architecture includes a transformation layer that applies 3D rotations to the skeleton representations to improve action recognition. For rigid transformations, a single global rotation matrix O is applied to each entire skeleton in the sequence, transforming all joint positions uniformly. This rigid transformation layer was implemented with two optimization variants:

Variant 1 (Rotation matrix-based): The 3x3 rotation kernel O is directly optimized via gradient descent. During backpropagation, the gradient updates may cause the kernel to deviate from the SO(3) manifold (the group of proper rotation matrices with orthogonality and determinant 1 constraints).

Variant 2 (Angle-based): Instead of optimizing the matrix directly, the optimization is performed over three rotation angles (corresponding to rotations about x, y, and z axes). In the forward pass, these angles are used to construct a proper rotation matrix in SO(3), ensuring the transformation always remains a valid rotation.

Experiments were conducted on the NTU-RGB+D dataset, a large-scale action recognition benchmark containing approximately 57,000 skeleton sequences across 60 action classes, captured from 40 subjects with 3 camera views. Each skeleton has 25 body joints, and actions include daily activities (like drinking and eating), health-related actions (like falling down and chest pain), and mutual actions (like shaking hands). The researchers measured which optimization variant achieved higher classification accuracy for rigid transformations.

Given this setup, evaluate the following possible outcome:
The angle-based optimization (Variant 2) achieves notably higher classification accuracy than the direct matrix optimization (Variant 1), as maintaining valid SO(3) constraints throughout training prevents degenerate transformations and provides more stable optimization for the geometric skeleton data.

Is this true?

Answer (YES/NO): NO